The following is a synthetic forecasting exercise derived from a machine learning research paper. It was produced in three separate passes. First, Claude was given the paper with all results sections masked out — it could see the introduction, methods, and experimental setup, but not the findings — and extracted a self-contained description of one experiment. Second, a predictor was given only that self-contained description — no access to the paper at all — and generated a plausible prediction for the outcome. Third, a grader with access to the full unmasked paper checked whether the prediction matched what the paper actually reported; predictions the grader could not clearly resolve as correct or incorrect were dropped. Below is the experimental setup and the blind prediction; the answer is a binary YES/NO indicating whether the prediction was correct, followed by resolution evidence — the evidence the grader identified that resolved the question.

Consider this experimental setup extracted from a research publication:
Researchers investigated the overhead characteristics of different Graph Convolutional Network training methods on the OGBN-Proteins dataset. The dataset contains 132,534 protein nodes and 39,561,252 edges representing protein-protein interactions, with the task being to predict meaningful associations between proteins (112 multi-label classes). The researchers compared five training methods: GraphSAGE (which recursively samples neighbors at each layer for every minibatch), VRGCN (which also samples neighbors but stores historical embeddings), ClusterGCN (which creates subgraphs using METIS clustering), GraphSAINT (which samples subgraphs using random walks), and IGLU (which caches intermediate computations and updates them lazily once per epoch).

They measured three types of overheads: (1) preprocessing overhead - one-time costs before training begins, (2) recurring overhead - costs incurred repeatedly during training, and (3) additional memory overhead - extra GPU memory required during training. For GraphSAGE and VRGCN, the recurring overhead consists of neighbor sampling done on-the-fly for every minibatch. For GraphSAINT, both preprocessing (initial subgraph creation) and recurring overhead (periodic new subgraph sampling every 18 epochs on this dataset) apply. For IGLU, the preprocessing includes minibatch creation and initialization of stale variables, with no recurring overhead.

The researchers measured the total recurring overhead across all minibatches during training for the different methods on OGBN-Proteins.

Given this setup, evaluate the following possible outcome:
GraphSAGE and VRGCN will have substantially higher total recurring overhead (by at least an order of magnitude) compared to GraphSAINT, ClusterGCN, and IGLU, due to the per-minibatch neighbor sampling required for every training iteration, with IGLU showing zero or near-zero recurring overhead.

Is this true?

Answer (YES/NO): NO